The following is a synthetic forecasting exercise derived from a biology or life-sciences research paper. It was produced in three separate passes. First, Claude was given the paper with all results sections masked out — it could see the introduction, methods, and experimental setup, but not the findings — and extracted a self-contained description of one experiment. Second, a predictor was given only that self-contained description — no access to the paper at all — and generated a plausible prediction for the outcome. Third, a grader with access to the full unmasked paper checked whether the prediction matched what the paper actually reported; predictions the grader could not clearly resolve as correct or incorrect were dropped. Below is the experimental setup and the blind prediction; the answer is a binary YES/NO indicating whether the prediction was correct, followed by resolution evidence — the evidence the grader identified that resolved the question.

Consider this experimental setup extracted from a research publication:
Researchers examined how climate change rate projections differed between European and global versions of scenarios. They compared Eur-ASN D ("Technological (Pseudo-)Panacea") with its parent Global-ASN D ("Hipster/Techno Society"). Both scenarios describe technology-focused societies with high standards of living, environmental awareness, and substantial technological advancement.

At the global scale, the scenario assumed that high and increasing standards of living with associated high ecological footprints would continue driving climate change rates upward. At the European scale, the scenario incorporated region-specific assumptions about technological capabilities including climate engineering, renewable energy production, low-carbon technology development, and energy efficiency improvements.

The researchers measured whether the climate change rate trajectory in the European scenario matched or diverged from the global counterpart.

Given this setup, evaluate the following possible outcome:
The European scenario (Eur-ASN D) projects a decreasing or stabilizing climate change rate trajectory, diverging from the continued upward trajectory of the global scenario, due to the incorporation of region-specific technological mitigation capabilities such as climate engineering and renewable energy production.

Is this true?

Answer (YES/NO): YES